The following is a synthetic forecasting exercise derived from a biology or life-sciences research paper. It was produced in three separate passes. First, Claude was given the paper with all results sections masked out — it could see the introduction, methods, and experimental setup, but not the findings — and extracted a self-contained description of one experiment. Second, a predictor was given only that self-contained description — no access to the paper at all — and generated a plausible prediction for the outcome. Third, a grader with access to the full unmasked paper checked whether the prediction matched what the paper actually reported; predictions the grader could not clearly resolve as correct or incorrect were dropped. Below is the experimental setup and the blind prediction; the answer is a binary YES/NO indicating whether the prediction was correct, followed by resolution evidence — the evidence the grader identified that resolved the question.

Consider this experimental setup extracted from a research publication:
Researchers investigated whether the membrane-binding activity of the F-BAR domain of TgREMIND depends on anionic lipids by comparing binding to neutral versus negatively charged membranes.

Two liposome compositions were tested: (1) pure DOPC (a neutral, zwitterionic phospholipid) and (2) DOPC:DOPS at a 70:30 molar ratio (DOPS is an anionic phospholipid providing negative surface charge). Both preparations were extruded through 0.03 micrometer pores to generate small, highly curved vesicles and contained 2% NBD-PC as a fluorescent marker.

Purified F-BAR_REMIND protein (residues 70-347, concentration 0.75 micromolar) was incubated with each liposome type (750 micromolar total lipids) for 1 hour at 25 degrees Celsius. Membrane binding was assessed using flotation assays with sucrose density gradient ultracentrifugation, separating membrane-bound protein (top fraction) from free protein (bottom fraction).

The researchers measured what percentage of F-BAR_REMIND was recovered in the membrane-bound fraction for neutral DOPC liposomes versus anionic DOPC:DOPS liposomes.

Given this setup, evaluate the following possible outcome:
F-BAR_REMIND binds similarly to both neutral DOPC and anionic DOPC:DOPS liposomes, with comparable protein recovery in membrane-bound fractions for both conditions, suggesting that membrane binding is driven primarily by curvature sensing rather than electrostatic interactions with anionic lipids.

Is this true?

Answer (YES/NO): NO